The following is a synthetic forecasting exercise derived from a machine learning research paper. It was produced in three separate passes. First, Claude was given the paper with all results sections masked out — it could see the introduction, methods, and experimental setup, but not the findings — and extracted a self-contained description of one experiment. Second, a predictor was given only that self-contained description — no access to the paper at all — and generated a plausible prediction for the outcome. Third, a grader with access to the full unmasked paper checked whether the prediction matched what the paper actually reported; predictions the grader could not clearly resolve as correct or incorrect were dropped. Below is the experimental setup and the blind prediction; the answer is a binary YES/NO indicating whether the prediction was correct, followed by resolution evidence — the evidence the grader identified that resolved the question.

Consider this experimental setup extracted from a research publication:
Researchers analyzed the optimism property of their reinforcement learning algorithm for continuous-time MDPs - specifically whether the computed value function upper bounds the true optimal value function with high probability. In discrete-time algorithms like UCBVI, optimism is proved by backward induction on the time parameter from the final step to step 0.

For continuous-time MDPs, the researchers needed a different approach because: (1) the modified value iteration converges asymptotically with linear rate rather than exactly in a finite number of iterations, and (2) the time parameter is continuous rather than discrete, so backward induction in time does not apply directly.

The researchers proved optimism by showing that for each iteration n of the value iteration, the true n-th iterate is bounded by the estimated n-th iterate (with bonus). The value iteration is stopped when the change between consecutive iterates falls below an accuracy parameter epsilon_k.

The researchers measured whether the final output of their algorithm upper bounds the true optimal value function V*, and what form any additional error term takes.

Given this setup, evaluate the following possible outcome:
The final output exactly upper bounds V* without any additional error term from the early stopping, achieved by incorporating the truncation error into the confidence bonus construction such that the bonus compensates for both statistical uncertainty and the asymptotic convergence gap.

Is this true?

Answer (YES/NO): NO